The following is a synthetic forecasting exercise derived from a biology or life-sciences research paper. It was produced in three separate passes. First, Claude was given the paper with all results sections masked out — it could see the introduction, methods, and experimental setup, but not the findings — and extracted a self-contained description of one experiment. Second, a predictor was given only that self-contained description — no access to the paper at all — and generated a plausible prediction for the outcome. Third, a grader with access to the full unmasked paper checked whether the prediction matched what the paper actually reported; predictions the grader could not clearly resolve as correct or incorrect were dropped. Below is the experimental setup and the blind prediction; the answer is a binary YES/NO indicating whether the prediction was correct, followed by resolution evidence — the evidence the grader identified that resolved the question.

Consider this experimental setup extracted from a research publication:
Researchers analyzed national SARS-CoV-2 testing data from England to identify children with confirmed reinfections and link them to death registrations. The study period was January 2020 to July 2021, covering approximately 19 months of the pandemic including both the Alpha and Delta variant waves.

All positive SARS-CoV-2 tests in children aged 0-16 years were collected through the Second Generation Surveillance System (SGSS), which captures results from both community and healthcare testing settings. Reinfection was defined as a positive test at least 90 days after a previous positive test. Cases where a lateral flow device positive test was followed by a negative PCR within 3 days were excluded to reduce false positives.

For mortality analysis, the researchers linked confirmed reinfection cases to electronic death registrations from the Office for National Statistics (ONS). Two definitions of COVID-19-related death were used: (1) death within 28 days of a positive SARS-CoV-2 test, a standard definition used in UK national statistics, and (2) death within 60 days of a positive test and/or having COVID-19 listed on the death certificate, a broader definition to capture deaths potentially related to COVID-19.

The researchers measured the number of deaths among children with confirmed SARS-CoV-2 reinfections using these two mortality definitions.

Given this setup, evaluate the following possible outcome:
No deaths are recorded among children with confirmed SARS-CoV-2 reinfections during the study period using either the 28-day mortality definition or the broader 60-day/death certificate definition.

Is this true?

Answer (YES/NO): YES